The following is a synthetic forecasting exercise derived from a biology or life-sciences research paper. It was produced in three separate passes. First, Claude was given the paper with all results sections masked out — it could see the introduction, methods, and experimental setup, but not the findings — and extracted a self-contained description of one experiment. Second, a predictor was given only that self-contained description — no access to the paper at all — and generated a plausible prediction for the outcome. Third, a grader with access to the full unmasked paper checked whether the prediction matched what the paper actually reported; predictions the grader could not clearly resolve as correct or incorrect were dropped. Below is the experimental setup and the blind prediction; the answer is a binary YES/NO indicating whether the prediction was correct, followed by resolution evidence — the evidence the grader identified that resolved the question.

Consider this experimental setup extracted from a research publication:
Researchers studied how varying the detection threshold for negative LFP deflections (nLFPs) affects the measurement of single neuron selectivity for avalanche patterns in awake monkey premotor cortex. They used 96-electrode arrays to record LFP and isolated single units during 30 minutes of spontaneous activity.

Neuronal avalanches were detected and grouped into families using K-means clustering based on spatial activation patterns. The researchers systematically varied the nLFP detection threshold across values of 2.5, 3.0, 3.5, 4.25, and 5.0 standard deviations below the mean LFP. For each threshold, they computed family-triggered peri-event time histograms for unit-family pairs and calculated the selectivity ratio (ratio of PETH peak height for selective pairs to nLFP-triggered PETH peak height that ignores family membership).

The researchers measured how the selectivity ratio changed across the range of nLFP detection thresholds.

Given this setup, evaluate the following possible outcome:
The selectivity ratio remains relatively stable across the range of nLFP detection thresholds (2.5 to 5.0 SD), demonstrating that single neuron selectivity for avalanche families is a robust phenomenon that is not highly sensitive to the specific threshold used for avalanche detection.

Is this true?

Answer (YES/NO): NO